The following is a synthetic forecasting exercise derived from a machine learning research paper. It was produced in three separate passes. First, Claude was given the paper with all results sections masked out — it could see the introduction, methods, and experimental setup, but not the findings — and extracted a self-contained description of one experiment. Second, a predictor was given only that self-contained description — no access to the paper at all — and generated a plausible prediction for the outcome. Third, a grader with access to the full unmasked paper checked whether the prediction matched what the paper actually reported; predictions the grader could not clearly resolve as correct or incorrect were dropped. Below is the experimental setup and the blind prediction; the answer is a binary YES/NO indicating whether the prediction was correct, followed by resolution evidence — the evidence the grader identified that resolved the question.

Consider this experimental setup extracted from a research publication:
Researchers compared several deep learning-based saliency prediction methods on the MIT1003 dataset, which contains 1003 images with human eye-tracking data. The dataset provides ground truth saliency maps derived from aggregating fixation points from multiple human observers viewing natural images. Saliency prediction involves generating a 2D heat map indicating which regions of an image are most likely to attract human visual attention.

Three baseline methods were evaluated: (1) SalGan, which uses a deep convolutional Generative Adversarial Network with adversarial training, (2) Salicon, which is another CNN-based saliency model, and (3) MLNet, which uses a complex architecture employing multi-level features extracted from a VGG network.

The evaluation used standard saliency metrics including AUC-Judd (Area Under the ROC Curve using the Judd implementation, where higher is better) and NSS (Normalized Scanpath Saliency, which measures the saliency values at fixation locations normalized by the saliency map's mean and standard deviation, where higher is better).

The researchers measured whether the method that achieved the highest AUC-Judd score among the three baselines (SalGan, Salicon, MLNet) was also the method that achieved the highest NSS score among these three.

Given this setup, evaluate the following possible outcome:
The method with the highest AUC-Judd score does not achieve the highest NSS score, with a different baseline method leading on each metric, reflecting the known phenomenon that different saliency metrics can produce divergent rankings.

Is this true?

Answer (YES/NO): YES